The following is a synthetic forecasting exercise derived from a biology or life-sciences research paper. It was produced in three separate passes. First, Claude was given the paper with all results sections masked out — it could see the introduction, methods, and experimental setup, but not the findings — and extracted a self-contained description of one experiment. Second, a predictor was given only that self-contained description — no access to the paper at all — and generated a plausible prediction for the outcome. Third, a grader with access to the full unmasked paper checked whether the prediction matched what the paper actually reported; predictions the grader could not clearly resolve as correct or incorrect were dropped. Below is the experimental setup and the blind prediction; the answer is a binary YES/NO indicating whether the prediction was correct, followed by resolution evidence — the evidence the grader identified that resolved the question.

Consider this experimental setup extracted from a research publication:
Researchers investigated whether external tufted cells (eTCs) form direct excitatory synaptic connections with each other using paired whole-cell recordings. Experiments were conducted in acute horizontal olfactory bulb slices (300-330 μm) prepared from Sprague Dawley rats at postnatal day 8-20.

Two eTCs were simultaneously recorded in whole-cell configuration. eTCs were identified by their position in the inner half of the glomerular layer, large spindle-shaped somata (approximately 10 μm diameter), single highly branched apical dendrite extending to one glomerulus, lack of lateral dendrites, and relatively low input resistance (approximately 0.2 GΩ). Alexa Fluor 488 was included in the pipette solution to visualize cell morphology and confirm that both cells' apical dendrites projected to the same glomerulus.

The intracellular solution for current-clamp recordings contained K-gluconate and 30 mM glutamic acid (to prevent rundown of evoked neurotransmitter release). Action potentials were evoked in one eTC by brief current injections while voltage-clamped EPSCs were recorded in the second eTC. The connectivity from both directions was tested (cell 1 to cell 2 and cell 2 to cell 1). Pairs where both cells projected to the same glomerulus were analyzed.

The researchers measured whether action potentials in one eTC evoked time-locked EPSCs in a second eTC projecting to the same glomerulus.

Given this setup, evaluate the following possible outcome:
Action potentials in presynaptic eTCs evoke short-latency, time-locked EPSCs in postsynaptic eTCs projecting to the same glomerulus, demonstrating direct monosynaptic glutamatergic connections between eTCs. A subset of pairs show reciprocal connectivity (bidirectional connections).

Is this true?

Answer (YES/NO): NO